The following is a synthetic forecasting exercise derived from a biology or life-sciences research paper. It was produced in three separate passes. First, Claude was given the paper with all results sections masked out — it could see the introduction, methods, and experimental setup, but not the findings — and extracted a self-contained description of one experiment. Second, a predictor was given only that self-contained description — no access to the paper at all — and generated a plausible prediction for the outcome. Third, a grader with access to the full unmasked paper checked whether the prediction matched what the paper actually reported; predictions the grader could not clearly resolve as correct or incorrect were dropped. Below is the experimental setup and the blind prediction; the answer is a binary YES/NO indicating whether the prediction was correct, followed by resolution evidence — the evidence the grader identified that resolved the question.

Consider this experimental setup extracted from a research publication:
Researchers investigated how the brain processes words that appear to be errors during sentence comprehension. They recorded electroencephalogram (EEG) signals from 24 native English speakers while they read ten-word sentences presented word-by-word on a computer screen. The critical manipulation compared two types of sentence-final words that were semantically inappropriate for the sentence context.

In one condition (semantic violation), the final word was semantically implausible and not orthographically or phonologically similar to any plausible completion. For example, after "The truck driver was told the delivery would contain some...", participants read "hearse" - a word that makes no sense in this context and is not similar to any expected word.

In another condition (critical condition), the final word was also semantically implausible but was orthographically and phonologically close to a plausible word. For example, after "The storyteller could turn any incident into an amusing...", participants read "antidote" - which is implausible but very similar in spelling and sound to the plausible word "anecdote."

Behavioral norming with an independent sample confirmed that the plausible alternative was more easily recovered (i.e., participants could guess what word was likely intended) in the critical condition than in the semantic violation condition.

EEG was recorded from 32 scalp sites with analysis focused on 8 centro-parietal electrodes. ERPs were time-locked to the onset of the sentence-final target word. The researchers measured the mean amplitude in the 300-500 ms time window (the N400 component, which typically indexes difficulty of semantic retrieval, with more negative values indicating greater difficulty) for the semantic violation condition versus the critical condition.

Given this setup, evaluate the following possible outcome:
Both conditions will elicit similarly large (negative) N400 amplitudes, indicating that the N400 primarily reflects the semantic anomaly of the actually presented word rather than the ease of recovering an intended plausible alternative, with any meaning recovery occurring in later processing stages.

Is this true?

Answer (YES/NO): NO